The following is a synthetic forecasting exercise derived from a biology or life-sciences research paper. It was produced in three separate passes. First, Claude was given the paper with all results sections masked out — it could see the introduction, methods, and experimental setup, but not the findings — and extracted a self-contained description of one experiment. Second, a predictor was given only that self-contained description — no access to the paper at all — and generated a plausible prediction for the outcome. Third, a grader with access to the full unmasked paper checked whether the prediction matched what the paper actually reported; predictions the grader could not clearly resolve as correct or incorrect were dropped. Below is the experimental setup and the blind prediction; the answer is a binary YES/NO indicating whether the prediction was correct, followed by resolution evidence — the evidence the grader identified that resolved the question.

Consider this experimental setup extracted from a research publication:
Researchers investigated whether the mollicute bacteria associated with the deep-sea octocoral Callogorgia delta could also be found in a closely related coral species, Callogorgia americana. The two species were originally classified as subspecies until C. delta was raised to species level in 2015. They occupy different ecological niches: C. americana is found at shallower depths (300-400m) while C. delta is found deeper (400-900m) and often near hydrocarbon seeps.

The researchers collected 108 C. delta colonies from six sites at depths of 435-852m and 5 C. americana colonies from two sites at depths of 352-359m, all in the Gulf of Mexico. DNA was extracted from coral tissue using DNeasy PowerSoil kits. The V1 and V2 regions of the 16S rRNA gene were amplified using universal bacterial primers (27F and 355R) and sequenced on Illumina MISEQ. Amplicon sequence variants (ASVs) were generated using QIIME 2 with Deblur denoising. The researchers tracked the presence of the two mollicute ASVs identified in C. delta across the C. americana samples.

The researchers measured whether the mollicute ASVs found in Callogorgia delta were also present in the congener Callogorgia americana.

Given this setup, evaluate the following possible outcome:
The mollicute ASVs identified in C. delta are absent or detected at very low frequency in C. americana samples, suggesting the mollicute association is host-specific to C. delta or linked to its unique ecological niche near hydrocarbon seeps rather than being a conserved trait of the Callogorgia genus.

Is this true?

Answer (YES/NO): NO